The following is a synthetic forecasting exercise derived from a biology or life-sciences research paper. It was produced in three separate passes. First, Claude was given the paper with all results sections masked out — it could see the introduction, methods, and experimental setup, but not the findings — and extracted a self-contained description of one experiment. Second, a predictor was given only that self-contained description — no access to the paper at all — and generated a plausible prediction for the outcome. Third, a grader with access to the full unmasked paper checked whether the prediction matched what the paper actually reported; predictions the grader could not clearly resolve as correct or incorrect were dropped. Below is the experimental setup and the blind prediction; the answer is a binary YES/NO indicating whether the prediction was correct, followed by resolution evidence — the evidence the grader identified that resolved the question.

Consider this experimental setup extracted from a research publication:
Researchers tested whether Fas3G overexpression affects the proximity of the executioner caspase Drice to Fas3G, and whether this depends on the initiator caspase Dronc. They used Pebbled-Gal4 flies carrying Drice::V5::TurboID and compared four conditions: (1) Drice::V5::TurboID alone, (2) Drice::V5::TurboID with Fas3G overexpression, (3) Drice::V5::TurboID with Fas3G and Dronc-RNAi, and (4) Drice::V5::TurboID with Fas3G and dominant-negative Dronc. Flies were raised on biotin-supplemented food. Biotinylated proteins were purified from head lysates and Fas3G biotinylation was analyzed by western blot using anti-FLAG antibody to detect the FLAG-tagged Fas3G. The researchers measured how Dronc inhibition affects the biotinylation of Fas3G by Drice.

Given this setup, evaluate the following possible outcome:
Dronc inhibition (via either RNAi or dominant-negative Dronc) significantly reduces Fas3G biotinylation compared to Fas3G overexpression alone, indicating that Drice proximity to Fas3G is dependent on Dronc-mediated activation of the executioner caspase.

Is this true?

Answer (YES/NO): NO